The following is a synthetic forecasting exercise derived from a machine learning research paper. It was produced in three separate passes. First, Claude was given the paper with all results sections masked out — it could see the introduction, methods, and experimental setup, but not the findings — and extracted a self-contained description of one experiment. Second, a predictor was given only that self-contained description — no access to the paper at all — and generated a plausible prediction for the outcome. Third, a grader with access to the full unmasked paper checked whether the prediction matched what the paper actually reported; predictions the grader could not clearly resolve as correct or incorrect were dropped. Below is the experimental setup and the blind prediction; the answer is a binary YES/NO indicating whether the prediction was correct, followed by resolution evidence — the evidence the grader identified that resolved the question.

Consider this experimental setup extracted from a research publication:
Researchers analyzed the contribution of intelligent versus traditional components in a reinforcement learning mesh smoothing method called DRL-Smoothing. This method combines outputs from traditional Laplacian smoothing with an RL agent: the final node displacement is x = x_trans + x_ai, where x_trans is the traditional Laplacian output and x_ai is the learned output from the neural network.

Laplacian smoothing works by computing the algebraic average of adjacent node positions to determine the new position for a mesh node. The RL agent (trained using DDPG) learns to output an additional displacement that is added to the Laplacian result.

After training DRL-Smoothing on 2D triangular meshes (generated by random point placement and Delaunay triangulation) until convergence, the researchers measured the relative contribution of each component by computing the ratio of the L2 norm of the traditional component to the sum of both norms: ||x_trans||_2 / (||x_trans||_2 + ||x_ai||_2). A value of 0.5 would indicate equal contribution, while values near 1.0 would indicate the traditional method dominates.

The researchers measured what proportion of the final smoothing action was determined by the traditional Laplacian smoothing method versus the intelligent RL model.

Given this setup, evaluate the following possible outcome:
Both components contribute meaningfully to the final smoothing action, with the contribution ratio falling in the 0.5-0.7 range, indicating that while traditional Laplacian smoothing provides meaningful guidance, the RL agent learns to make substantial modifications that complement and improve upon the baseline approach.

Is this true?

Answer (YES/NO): NO